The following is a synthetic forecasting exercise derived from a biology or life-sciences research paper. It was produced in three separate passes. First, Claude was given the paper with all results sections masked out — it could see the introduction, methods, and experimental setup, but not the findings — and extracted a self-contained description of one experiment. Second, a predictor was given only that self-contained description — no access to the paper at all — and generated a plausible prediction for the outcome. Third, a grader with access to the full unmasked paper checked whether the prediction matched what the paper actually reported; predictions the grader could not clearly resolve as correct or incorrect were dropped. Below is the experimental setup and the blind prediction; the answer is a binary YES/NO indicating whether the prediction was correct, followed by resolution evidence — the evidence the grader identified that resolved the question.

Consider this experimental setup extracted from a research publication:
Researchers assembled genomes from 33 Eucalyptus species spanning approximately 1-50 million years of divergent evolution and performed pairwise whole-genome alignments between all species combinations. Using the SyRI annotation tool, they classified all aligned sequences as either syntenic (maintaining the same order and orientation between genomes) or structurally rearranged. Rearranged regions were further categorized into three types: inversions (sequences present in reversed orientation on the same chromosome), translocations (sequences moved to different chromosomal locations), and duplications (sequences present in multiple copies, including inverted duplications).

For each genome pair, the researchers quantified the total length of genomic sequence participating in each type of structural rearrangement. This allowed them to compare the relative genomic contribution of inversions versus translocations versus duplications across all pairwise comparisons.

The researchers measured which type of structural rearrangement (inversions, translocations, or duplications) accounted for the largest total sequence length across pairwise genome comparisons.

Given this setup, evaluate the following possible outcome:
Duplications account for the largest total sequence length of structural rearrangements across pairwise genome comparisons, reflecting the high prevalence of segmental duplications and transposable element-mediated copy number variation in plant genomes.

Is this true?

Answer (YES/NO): NO